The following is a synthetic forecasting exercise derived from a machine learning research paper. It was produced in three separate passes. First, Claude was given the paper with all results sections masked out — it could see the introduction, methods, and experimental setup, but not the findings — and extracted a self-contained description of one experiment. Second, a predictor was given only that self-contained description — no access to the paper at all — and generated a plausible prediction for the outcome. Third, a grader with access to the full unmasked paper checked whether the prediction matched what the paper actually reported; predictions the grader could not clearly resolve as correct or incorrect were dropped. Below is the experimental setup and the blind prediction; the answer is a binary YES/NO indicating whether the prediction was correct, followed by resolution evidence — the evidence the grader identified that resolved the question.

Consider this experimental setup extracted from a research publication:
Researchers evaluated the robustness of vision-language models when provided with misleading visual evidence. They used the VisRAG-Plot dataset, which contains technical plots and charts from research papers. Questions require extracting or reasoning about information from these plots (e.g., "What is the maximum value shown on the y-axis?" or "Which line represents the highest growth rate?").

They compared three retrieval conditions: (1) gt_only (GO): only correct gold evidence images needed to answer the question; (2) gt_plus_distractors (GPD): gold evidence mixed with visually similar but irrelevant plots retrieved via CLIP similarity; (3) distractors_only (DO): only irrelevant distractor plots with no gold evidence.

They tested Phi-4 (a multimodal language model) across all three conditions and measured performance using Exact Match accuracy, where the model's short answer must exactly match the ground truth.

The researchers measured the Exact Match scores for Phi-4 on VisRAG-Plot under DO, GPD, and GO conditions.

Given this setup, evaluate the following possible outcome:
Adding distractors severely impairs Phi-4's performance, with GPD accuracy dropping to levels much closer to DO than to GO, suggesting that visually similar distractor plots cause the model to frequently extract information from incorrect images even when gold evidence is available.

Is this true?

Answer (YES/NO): YES